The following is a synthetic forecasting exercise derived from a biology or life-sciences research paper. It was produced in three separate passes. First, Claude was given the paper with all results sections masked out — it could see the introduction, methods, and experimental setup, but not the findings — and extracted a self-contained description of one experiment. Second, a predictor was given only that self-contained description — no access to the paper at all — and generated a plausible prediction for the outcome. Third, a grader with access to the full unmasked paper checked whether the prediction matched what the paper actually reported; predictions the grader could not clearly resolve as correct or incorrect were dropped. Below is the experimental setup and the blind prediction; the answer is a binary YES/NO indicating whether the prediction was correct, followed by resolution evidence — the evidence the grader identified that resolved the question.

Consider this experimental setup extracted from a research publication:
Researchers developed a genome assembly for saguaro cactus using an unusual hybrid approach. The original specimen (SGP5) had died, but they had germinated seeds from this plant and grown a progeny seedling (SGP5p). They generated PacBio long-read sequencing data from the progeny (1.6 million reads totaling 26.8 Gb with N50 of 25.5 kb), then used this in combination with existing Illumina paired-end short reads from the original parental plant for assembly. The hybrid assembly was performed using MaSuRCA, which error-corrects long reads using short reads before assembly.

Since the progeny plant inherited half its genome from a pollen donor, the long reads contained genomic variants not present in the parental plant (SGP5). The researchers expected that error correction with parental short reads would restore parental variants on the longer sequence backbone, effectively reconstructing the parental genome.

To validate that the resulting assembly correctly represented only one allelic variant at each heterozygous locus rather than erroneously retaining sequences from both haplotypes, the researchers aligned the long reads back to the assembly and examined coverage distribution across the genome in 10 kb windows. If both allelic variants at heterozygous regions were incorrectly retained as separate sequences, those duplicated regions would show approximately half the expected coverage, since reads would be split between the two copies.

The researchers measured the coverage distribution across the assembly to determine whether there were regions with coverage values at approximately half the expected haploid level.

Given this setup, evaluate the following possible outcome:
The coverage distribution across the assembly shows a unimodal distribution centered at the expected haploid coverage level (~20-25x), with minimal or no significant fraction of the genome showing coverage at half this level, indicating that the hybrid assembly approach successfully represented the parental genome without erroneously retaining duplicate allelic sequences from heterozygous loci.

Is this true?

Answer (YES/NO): YES